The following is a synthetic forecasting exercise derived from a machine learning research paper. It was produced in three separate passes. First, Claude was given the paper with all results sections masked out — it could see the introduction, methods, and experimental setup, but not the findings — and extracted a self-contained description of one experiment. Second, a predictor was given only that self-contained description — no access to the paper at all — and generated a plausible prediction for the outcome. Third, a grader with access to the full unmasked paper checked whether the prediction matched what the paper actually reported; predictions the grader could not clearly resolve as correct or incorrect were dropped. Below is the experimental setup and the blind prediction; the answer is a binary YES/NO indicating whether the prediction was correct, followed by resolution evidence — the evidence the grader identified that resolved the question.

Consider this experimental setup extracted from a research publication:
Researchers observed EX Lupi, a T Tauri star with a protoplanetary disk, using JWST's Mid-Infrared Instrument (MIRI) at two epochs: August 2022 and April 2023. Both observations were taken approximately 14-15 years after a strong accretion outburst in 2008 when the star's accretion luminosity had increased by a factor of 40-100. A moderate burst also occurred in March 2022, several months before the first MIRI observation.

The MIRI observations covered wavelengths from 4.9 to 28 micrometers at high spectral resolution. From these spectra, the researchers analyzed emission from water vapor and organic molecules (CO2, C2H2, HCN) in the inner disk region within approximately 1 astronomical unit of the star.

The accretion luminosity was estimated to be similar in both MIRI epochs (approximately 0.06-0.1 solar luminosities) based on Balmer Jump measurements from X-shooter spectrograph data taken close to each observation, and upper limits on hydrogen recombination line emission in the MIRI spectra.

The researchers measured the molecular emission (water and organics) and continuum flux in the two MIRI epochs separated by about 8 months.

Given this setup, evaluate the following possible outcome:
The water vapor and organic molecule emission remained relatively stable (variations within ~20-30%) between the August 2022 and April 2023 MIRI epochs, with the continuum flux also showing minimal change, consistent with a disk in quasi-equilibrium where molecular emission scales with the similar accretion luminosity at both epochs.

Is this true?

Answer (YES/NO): YES